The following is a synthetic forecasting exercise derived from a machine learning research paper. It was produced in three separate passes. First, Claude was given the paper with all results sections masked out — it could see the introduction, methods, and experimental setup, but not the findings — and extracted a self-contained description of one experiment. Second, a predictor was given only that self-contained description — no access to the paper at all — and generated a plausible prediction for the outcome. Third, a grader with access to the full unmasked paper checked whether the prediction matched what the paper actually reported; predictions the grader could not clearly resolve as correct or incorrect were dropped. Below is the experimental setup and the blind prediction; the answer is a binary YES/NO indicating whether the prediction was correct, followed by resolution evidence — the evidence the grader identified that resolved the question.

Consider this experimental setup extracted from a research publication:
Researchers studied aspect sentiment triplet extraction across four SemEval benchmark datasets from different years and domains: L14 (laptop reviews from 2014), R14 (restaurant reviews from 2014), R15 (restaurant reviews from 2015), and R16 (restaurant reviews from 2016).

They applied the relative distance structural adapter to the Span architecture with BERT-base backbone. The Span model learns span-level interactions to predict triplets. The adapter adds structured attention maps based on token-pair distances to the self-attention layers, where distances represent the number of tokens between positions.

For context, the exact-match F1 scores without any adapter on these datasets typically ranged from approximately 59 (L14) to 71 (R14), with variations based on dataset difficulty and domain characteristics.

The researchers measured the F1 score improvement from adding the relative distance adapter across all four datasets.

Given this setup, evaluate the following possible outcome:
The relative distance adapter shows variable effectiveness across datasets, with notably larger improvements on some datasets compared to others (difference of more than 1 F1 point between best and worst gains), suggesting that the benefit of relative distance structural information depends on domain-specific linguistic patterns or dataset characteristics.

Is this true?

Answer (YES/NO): YES